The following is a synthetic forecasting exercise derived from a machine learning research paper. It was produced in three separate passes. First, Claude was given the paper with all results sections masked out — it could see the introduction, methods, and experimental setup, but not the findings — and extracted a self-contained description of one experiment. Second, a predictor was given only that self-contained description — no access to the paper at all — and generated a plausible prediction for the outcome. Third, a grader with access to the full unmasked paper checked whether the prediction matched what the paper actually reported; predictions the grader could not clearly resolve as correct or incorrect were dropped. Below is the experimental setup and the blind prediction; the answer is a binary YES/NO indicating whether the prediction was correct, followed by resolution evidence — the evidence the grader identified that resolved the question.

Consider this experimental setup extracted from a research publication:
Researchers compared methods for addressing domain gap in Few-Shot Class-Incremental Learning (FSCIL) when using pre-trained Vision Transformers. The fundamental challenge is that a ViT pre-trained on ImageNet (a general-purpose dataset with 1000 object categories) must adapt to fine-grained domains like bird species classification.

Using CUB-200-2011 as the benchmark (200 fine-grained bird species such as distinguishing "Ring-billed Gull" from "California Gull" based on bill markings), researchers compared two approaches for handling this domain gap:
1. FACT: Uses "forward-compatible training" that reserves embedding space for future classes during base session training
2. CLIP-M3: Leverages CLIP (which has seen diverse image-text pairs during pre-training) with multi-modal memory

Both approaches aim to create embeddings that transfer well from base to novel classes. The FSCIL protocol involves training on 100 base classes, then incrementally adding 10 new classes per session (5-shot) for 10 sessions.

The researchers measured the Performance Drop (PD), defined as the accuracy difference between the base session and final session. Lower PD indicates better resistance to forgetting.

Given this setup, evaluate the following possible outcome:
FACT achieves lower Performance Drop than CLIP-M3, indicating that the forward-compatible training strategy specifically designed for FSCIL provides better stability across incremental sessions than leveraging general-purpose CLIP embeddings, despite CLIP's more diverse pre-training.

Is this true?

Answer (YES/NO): NO